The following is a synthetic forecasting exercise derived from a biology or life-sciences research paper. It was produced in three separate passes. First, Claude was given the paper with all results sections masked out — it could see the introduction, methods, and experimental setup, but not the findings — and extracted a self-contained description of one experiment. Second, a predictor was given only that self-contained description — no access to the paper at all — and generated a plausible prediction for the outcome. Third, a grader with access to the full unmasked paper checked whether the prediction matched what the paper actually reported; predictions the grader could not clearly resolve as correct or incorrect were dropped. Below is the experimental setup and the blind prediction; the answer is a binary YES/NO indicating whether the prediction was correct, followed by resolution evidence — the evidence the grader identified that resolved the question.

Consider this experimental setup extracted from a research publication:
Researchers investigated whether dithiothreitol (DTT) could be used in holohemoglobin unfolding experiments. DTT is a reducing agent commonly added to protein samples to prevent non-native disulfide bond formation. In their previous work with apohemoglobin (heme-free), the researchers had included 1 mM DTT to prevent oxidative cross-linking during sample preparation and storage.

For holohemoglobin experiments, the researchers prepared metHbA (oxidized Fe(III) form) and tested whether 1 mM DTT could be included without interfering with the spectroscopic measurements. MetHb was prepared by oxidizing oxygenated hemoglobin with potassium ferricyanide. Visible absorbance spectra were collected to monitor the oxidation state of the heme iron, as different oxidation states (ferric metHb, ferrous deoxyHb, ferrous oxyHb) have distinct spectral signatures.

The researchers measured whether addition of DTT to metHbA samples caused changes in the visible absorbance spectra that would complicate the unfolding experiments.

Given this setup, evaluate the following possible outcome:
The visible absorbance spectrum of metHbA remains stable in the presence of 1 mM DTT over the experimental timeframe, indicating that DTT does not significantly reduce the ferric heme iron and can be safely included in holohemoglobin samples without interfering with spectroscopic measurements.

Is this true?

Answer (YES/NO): NO